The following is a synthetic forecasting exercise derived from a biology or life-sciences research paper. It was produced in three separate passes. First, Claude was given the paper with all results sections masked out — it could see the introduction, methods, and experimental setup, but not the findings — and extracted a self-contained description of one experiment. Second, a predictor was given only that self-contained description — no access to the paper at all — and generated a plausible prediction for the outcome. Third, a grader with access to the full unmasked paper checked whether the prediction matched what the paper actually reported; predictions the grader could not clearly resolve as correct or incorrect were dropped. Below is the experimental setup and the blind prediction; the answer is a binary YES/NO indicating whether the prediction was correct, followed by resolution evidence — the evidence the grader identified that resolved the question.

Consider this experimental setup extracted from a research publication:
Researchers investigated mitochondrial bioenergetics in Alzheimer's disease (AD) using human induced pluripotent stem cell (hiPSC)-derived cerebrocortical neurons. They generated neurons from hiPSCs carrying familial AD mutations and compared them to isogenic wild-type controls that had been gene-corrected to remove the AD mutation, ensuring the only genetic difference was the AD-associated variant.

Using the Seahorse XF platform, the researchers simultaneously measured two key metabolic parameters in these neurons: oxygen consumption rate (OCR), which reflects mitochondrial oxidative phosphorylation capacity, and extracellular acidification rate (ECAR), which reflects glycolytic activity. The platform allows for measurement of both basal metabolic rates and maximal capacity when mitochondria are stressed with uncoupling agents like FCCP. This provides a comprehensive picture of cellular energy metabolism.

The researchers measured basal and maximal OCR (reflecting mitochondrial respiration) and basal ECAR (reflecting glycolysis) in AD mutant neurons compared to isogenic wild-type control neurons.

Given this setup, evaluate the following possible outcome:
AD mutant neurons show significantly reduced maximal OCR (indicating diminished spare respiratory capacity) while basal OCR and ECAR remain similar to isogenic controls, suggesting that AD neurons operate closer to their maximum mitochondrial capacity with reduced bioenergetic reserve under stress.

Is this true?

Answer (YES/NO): NO